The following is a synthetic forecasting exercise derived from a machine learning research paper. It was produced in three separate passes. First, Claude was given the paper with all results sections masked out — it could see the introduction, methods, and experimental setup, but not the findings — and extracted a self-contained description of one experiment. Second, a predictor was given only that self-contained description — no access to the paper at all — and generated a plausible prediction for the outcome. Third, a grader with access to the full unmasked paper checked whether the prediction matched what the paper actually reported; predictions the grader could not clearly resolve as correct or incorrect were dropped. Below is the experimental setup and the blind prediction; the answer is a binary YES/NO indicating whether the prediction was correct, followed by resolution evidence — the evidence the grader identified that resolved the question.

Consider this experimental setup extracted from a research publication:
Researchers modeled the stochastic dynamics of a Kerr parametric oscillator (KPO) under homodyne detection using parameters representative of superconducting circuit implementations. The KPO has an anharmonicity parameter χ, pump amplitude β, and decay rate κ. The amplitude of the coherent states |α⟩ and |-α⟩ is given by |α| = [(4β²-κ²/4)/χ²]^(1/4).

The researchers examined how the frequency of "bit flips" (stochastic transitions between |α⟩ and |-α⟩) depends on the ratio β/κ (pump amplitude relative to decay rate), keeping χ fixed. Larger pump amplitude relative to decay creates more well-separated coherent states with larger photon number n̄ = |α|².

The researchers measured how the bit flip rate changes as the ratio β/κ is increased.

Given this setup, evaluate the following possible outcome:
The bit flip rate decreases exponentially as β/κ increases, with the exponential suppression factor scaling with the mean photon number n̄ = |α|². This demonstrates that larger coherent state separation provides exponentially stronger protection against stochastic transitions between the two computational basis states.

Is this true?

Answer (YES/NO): YES